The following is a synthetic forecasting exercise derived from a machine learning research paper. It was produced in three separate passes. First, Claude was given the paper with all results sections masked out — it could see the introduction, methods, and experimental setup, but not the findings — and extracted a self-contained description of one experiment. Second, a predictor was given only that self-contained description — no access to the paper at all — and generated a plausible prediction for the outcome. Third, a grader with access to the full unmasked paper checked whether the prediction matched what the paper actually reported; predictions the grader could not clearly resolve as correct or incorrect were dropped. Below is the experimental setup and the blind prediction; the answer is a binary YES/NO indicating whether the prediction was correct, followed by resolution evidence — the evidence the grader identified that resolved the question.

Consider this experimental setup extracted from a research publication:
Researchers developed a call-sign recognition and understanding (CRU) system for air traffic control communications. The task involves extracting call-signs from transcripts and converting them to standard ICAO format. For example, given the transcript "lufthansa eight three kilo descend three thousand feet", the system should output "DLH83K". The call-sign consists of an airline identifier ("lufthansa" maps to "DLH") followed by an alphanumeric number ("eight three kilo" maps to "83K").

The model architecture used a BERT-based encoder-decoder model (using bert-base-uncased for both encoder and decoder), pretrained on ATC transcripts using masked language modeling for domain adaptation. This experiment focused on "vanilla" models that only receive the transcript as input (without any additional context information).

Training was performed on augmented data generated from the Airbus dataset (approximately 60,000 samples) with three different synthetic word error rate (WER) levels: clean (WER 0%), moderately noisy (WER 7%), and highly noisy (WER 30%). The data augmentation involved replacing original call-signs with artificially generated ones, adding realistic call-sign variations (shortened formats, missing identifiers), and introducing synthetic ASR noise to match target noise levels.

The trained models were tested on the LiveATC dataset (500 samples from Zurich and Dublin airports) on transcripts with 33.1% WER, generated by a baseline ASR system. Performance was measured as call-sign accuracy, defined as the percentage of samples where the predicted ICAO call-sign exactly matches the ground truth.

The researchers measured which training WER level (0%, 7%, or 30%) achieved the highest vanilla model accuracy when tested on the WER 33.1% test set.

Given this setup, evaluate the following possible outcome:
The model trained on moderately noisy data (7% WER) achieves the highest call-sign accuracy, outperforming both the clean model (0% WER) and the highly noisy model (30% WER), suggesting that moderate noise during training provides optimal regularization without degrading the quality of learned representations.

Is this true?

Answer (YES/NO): YES